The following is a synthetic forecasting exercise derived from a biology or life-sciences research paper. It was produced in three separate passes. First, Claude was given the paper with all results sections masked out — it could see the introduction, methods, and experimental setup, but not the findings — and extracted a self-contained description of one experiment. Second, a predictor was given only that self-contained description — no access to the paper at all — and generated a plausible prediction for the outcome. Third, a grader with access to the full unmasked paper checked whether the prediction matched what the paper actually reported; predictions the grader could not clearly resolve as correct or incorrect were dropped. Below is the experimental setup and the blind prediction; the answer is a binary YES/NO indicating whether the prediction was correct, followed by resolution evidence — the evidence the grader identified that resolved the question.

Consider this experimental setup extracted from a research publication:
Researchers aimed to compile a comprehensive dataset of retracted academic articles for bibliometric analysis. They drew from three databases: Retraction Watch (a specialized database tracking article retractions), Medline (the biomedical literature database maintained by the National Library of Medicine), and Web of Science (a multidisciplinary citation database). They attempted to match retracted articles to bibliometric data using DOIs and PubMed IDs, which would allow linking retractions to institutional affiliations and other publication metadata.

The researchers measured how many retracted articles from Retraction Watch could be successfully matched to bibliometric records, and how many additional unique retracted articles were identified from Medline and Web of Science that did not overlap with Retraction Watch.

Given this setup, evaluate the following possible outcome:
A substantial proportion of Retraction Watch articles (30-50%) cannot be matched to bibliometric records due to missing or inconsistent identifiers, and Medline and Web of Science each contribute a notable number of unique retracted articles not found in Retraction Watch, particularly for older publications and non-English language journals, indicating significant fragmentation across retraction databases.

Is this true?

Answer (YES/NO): NO